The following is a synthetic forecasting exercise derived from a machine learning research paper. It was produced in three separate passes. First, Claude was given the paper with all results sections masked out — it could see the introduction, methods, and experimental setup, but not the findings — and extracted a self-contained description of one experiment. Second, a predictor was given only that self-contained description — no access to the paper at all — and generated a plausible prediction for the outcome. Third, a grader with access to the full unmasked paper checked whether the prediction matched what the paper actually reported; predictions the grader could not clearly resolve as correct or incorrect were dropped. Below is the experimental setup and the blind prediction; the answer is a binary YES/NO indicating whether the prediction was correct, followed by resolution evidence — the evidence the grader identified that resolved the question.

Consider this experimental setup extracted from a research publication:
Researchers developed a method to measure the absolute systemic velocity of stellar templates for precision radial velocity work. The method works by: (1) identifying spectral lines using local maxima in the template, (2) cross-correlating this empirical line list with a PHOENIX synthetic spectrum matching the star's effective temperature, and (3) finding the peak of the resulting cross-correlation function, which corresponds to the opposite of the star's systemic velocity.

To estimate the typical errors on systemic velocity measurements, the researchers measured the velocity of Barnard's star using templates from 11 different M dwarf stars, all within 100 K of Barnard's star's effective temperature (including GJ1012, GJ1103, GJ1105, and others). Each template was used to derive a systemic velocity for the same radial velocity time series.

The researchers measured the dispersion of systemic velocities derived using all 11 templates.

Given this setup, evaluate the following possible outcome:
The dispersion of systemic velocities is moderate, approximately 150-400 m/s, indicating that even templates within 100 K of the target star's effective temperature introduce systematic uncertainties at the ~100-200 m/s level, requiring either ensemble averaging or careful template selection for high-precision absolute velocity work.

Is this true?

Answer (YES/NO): NO